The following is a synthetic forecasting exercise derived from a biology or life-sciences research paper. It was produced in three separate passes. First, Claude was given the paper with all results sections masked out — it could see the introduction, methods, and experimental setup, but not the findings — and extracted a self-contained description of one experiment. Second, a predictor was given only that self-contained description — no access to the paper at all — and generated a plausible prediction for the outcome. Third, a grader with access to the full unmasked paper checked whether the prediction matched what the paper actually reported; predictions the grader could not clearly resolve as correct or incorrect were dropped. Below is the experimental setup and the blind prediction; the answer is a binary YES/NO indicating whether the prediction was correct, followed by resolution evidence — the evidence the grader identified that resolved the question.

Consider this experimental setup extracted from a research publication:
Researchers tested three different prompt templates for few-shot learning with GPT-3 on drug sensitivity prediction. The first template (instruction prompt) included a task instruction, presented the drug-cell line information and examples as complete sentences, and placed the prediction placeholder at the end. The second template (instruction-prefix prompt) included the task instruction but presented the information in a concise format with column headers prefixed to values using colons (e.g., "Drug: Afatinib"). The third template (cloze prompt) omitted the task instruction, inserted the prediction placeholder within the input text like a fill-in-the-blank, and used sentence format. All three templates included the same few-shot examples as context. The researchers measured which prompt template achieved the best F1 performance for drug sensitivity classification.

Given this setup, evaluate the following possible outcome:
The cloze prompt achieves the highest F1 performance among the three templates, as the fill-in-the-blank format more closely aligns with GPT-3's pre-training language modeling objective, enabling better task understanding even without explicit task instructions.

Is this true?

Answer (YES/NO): NO